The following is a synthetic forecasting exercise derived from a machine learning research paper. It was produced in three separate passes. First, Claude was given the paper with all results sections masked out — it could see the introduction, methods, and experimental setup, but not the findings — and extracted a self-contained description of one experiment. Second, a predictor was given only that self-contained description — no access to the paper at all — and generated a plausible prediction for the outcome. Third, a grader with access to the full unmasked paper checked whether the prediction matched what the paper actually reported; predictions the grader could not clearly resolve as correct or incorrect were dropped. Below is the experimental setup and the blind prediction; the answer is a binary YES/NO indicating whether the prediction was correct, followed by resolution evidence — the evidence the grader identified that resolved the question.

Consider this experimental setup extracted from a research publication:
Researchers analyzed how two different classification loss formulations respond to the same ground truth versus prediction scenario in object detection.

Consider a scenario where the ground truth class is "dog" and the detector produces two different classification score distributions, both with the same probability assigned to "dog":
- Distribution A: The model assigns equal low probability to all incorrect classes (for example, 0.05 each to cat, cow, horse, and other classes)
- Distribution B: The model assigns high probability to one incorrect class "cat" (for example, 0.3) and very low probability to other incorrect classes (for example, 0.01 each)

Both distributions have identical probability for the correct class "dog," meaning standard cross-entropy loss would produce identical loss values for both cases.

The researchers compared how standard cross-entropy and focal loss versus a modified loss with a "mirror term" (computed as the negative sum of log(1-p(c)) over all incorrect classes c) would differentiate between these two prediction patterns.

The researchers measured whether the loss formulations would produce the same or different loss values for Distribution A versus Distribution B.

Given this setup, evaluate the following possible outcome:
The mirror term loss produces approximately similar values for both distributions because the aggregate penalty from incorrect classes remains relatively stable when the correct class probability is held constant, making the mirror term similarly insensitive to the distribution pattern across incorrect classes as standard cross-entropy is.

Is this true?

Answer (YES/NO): NO